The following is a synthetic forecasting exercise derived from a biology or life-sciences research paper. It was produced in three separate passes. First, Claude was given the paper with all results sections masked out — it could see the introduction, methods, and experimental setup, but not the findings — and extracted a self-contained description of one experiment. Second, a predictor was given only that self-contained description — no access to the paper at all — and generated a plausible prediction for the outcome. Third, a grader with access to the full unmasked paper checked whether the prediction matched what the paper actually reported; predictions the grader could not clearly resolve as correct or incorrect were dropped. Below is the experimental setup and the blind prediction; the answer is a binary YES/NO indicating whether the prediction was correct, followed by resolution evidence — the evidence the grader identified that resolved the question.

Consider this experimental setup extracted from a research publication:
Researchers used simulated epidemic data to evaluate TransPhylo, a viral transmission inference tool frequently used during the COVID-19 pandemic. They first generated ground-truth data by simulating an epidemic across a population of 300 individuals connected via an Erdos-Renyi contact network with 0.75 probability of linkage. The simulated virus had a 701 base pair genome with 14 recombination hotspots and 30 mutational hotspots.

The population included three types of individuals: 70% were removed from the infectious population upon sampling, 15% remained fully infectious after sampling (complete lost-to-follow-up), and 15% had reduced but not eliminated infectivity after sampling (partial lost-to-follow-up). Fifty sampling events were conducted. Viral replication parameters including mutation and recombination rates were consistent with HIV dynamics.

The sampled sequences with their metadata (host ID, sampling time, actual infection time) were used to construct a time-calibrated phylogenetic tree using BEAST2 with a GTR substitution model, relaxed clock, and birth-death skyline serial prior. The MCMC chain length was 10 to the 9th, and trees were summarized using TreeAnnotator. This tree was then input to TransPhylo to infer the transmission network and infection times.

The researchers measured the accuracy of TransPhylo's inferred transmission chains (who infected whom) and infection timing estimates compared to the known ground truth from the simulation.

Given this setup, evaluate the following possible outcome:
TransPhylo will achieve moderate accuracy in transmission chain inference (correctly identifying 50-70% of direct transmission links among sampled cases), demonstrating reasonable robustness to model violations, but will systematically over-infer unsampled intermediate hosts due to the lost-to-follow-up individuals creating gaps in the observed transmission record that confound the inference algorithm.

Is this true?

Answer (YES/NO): NO